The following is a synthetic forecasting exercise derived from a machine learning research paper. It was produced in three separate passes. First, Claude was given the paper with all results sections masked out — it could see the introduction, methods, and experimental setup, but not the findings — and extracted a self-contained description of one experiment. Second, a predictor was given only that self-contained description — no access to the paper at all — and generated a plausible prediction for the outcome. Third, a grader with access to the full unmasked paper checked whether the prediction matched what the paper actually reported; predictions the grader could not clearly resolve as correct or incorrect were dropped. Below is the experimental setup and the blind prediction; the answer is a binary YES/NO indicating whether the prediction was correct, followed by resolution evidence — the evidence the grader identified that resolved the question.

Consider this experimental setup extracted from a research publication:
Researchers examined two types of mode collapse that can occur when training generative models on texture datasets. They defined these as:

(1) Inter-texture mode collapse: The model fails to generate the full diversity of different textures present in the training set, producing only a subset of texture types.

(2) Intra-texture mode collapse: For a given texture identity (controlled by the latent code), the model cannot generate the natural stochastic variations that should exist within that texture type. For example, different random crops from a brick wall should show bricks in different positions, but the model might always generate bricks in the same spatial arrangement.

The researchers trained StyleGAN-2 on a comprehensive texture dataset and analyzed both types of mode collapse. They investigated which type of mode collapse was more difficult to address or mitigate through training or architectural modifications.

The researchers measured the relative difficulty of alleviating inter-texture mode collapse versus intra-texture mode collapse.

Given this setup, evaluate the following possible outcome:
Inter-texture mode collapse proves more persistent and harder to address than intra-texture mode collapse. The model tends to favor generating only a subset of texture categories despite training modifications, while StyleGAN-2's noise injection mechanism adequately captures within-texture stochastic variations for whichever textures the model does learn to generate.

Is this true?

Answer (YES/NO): NO